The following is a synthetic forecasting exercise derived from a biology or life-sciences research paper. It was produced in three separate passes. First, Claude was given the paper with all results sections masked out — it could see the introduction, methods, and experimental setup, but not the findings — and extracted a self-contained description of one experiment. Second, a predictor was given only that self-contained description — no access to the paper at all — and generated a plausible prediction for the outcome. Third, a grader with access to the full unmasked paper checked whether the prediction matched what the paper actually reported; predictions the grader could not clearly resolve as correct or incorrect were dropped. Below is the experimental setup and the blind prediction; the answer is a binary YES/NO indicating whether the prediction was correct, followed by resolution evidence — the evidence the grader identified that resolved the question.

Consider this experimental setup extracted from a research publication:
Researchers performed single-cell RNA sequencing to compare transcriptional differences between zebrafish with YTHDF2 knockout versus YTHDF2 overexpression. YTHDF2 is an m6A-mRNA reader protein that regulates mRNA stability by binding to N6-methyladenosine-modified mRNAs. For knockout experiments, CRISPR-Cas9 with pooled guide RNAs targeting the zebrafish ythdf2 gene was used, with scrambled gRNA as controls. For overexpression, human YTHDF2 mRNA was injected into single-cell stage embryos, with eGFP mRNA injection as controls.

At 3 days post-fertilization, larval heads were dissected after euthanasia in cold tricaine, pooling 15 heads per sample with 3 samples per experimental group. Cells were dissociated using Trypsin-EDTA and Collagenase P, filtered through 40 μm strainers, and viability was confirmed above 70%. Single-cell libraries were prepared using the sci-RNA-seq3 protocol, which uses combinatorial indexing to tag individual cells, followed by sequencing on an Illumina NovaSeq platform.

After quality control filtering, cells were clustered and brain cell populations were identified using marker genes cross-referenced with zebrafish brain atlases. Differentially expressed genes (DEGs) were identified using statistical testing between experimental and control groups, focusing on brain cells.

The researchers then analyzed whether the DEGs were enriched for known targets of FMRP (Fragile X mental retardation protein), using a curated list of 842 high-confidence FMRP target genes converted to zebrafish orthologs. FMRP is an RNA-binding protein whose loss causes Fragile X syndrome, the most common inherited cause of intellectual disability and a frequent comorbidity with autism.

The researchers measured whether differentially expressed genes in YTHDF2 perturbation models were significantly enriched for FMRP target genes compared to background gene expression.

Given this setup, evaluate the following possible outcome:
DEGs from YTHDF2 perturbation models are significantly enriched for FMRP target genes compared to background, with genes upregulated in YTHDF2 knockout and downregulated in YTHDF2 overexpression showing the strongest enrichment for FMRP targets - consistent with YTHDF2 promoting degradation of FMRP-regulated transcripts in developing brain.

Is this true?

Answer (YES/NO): YES